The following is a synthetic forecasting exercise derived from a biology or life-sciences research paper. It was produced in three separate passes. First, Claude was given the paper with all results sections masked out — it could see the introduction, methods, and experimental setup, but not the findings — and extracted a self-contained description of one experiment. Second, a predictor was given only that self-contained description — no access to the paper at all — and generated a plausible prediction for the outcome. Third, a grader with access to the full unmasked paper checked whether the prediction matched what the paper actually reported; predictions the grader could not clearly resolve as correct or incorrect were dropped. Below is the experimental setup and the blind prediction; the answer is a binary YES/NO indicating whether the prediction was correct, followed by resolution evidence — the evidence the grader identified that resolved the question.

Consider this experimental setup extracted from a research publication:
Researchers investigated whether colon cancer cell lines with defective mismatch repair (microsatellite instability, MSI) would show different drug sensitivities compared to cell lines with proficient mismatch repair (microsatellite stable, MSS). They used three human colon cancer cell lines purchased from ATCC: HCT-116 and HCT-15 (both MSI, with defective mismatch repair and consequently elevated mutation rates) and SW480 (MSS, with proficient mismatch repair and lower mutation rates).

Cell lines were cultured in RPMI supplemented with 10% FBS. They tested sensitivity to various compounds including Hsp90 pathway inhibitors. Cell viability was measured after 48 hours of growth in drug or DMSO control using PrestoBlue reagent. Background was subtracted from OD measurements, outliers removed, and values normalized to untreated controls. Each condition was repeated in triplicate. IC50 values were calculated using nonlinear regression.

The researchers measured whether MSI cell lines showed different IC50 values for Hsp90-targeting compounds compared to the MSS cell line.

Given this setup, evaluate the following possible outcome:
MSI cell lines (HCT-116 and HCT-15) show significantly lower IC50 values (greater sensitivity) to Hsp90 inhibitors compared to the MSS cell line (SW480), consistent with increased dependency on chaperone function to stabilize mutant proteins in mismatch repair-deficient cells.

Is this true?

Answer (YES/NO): YES